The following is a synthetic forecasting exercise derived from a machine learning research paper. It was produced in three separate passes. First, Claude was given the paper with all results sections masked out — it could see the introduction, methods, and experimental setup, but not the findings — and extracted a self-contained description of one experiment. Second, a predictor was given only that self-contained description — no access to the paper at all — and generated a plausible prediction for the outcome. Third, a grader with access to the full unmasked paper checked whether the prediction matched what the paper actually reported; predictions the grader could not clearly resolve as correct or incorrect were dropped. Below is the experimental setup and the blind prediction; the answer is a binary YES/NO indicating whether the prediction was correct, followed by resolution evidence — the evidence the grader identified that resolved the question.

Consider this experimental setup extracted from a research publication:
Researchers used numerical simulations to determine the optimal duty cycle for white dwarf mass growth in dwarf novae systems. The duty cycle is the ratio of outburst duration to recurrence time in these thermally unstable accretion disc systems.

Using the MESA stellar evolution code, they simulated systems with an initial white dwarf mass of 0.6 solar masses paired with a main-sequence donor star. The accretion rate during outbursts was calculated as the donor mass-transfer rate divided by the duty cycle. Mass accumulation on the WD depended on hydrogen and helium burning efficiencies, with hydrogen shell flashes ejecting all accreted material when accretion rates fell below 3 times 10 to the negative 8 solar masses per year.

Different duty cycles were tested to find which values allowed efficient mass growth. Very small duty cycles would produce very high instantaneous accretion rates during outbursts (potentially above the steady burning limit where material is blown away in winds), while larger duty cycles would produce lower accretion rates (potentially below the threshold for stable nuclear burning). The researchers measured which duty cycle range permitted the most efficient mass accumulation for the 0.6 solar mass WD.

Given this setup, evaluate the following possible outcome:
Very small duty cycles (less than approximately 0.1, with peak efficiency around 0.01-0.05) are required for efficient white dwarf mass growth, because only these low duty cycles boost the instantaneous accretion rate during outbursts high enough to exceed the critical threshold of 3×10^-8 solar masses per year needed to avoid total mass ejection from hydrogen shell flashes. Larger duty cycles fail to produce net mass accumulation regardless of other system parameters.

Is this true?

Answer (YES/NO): NO